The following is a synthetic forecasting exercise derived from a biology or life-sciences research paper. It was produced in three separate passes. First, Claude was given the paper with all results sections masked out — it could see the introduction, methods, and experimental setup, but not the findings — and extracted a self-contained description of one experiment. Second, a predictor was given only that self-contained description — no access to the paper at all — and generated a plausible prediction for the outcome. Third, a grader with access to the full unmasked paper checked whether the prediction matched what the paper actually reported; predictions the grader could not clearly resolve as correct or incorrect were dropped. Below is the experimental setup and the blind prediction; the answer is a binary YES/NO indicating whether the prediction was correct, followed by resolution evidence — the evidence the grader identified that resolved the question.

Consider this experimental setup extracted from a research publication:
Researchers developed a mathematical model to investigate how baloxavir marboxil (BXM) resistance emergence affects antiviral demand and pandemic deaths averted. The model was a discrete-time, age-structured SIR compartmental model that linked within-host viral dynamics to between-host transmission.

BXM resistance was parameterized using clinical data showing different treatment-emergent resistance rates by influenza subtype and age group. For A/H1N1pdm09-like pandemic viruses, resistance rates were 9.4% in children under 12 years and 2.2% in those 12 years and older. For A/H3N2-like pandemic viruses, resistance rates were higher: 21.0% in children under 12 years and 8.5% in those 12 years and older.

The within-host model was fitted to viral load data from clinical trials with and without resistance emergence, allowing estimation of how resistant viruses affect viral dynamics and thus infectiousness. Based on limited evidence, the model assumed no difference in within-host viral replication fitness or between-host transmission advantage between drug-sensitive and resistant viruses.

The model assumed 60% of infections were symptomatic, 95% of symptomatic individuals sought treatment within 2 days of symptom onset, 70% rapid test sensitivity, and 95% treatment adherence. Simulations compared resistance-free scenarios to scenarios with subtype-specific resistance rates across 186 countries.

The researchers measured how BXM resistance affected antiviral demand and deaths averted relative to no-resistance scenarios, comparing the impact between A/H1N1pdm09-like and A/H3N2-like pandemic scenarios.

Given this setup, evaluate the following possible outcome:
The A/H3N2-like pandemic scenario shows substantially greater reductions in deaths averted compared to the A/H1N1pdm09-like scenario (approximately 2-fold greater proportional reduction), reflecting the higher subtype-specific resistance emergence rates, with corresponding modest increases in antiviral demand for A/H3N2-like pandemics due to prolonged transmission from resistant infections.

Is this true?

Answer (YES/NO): NO